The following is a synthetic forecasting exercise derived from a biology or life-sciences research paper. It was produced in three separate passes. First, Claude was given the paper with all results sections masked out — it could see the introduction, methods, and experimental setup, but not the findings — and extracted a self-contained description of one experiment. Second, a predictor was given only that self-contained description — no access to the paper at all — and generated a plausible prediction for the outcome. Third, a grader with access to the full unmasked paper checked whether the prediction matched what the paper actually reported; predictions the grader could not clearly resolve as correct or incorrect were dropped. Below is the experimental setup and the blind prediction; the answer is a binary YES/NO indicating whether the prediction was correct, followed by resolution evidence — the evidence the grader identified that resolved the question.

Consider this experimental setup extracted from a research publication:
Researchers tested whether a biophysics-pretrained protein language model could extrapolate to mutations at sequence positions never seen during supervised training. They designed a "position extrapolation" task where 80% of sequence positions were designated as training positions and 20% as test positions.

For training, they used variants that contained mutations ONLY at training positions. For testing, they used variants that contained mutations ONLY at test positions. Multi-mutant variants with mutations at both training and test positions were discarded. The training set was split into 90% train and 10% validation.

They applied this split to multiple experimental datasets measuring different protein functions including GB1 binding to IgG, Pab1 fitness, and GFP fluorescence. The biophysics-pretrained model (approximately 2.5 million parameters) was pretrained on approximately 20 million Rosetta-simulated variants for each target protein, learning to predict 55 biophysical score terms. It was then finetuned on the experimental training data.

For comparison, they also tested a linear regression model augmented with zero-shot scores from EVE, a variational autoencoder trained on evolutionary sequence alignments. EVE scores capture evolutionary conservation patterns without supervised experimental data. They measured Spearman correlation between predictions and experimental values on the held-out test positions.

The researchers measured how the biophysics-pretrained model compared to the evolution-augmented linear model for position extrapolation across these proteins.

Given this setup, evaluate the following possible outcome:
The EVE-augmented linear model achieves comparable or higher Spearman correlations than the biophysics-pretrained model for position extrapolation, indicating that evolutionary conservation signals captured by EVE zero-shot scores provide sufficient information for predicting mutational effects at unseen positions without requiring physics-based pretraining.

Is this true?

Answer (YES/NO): NO